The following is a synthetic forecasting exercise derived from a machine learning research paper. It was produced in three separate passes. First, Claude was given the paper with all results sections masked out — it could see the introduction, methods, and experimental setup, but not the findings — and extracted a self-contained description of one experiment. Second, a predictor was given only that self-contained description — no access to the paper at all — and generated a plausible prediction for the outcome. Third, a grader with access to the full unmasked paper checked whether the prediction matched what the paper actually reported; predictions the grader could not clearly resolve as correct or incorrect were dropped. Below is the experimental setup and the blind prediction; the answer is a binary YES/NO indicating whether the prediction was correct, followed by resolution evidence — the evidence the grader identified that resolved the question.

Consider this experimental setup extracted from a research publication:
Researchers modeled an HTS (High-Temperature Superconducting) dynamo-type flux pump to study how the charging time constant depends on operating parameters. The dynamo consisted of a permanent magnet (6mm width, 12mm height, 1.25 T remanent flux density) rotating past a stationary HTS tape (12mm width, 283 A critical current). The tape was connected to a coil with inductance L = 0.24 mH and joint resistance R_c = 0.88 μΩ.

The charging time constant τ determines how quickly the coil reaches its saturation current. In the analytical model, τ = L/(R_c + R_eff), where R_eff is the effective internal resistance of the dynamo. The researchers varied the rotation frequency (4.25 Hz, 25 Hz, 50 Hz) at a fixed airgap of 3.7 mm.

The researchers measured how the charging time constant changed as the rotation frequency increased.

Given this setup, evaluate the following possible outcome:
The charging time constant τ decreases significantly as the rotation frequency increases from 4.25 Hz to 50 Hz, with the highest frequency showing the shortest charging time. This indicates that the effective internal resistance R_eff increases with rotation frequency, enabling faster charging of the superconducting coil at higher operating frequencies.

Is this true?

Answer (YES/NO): YES